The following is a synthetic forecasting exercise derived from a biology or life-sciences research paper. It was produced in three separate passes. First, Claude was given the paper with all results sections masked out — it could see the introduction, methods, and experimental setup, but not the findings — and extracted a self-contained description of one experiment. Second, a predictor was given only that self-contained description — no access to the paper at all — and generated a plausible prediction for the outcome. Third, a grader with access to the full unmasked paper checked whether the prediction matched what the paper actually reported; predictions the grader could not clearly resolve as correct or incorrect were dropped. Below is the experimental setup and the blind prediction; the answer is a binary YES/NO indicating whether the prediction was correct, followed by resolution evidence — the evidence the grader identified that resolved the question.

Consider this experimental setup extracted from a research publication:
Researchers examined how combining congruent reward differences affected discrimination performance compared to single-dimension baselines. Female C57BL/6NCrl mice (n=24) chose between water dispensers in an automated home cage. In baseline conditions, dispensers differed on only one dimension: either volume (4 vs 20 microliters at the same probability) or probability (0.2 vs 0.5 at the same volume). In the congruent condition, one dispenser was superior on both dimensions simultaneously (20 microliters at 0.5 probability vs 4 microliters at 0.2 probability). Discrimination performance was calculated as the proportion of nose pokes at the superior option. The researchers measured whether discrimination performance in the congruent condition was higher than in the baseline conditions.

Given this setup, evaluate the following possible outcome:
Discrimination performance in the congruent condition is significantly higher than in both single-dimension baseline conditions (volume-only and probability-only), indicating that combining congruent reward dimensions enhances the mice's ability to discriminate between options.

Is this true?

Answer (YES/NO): NO